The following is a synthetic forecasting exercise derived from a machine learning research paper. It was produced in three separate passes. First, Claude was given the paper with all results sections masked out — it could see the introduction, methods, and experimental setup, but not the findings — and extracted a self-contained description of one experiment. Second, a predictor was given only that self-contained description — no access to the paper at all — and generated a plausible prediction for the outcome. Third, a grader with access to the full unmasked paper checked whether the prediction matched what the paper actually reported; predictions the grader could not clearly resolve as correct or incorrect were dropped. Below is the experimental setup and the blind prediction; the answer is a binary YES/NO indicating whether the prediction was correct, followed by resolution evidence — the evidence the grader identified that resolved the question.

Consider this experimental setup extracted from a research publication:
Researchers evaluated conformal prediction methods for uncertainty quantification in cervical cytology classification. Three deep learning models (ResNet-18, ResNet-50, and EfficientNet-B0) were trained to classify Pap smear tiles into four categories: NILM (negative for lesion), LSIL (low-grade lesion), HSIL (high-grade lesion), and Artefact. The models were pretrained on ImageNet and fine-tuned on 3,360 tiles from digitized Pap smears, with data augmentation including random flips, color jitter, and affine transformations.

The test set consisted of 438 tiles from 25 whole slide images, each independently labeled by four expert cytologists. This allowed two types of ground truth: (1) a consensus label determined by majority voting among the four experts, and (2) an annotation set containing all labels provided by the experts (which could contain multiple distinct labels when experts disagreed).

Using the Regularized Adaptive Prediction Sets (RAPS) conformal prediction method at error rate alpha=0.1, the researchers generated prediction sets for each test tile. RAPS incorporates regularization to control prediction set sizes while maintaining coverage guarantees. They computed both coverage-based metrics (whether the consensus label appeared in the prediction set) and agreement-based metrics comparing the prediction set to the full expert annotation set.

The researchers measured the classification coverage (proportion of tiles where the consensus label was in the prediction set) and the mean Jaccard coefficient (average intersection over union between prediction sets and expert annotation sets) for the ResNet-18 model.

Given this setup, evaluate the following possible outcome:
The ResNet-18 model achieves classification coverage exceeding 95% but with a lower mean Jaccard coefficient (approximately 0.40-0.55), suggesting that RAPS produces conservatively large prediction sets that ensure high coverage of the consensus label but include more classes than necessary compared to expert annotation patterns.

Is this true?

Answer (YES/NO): NO